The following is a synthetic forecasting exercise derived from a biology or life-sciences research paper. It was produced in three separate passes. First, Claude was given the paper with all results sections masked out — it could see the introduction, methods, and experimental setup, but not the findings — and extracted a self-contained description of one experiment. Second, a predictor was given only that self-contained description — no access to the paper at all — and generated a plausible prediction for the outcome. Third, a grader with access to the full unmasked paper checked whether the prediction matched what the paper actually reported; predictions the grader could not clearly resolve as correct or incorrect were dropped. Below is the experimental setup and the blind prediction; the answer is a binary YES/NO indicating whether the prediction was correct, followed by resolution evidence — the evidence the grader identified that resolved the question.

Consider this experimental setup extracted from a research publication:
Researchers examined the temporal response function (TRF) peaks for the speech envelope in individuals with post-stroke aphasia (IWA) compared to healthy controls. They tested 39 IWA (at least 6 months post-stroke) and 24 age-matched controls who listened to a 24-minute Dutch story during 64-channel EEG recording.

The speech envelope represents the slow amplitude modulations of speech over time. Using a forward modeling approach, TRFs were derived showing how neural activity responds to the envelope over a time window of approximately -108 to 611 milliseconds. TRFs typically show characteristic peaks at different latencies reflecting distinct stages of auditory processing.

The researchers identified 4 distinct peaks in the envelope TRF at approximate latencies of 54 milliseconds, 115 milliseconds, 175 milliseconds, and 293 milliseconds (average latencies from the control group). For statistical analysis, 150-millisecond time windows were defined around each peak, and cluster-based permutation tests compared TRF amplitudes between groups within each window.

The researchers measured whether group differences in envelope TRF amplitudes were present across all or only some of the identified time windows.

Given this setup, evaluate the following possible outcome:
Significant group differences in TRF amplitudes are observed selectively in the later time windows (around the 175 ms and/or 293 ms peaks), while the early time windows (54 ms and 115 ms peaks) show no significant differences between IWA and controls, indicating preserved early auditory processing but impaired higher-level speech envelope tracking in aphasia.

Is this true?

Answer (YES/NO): YES